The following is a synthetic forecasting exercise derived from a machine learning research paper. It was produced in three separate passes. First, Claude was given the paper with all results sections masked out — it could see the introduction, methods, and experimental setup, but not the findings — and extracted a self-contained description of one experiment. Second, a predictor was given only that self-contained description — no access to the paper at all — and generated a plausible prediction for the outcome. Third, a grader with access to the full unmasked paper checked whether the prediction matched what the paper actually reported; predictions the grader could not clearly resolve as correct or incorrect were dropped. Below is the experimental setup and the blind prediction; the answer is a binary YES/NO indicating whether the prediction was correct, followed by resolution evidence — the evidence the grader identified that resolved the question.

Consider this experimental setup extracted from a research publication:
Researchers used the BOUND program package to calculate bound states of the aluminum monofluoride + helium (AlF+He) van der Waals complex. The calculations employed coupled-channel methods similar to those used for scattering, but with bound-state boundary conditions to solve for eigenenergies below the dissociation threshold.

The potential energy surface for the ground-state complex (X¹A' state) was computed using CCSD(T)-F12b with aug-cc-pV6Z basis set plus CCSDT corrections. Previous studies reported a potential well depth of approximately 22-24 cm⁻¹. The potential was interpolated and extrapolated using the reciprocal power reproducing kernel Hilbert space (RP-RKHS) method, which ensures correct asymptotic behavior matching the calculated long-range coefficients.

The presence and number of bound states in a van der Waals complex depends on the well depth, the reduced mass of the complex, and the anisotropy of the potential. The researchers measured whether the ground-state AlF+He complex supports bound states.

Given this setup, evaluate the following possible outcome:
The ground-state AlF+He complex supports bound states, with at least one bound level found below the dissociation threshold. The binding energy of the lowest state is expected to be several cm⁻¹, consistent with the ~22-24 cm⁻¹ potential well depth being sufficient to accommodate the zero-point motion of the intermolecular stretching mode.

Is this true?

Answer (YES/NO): YES